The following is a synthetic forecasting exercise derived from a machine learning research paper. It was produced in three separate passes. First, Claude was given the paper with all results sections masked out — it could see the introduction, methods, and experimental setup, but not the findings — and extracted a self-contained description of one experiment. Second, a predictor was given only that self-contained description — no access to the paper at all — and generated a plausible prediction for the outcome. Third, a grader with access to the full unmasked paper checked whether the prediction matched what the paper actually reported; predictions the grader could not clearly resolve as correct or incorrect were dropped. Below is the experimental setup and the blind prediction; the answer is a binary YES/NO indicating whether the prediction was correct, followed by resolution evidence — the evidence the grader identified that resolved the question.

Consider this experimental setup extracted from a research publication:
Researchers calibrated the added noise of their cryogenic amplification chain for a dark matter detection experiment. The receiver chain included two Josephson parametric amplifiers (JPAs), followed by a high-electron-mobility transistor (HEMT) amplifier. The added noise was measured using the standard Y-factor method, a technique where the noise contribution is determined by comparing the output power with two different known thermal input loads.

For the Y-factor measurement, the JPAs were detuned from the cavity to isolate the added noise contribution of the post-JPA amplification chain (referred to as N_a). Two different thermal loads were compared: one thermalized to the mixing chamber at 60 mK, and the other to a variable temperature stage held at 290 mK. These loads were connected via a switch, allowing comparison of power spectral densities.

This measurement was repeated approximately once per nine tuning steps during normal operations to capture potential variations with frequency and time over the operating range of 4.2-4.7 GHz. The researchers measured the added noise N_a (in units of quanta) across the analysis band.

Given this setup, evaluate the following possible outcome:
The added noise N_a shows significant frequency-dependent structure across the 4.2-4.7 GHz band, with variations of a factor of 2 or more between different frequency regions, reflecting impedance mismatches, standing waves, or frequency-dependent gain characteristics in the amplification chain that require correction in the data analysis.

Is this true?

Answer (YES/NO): NO